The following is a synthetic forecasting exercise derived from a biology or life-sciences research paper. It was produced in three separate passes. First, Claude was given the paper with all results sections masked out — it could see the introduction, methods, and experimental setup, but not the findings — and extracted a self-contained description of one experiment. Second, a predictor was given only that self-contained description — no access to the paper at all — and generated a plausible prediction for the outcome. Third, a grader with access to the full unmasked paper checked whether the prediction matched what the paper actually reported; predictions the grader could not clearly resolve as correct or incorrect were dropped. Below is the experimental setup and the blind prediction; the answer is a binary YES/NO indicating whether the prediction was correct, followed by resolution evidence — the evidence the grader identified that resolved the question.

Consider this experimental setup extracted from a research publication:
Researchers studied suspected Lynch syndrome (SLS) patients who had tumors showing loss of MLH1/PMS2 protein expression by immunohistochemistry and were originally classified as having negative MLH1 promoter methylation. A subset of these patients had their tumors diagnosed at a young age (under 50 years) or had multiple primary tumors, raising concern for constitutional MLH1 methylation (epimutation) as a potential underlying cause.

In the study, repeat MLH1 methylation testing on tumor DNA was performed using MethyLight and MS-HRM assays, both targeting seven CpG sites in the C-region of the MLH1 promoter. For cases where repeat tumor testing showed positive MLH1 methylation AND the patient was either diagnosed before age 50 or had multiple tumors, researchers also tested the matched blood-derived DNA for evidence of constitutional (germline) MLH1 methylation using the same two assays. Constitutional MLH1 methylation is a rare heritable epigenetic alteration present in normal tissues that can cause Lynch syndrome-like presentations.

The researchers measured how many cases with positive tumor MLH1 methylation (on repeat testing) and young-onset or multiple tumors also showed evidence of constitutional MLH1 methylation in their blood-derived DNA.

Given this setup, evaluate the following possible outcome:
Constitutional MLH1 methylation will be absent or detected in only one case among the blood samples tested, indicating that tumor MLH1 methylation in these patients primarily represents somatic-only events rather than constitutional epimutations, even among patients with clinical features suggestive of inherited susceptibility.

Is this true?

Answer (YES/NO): NO